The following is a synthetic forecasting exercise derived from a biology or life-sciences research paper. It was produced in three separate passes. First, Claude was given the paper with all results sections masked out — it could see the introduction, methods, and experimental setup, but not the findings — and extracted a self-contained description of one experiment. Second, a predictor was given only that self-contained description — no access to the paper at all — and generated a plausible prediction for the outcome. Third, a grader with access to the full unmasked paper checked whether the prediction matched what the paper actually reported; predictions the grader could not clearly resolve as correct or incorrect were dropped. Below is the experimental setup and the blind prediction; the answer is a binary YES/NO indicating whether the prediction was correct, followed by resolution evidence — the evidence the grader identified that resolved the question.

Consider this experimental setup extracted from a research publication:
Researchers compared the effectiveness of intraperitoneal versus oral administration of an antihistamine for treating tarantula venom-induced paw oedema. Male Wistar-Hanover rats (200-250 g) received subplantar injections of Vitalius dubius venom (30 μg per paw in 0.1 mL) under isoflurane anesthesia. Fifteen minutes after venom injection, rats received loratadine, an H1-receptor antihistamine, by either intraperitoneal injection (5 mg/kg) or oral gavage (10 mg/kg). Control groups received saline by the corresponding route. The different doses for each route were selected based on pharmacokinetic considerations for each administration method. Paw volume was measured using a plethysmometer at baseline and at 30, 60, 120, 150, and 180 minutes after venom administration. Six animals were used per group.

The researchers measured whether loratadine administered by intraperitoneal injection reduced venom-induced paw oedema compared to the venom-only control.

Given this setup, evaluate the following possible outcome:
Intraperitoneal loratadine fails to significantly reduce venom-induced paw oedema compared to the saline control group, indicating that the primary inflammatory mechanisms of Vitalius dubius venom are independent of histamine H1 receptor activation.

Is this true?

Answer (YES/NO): NO